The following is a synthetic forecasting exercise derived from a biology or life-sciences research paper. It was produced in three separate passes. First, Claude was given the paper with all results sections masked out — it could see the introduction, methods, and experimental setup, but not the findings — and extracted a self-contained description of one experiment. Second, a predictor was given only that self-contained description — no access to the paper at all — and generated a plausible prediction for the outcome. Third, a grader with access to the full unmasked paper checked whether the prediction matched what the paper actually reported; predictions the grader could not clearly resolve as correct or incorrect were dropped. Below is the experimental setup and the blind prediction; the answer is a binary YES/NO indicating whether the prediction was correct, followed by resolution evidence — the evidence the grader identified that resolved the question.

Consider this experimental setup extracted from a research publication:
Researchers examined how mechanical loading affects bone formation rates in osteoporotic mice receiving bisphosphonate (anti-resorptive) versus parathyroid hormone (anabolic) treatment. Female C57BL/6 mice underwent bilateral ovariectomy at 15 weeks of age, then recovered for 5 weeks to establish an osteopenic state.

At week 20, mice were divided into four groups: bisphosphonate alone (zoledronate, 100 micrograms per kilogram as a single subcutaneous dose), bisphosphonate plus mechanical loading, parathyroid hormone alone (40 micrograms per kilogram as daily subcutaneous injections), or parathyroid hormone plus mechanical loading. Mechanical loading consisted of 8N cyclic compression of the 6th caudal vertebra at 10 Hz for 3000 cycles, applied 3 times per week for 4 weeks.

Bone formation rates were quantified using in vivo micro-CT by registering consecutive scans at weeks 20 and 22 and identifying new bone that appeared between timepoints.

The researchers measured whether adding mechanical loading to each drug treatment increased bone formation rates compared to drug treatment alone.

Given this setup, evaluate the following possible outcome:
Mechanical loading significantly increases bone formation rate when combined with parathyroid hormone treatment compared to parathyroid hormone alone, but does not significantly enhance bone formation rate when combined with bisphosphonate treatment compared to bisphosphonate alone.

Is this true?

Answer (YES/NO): YES